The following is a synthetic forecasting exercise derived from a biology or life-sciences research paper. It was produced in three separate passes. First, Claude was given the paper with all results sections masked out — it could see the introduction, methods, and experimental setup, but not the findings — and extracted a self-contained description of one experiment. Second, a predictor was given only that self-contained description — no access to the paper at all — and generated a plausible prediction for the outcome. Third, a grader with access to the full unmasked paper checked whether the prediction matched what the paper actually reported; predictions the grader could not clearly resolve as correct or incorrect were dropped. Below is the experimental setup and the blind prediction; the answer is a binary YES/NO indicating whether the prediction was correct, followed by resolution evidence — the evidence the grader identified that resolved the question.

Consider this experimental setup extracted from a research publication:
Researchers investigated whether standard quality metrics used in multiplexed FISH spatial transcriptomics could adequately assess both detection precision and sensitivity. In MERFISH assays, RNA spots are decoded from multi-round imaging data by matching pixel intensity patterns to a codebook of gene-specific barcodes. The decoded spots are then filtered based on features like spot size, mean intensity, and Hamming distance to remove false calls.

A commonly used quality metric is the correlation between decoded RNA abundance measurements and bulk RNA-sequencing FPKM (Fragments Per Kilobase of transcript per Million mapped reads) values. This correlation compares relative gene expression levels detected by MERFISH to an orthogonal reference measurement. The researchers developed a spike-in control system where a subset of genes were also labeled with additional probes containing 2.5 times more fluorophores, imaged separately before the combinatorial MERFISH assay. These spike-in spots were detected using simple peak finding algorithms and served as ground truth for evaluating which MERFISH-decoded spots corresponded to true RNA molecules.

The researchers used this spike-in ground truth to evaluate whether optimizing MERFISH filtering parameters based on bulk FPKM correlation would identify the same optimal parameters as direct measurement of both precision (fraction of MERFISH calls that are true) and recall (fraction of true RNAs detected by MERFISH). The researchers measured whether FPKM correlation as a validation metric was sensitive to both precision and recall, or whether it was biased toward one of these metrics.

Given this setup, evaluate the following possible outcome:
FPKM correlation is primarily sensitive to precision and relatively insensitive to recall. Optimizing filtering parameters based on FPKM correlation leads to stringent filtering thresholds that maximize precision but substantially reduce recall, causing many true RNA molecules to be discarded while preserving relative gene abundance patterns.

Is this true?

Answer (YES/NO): YES